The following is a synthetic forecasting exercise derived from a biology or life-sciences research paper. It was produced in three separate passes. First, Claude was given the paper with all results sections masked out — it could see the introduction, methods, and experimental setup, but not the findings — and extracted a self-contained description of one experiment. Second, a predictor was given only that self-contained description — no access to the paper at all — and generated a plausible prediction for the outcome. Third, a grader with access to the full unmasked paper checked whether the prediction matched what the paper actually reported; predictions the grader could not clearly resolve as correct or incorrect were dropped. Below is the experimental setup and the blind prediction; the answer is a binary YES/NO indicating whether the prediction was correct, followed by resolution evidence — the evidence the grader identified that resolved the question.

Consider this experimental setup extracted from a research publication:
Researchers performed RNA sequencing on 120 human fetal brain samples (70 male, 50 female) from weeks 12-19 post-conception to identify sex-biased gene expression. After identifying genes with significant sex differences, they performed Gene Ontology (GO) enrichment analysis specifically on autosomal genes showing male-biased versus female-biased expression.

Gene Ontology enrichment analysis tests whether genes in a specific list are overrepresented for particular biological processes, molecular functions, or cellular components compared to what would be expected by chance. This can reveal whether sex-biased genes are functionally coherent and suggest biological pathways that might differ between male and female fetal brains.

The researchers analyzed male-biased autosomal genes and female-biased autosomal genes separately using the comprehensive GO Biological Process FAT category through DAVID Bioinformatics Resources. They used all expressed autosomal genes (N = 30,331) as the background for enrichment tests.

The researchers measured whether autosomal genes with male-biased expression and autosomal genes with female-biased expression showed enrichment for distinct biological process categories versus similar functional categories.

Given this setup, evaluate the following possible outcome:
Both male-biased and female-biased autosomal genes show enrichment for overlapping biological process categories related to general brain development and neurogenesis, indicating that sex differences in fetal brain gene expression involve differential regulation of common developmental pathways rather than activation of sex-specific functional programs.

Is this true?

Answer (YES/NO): NO